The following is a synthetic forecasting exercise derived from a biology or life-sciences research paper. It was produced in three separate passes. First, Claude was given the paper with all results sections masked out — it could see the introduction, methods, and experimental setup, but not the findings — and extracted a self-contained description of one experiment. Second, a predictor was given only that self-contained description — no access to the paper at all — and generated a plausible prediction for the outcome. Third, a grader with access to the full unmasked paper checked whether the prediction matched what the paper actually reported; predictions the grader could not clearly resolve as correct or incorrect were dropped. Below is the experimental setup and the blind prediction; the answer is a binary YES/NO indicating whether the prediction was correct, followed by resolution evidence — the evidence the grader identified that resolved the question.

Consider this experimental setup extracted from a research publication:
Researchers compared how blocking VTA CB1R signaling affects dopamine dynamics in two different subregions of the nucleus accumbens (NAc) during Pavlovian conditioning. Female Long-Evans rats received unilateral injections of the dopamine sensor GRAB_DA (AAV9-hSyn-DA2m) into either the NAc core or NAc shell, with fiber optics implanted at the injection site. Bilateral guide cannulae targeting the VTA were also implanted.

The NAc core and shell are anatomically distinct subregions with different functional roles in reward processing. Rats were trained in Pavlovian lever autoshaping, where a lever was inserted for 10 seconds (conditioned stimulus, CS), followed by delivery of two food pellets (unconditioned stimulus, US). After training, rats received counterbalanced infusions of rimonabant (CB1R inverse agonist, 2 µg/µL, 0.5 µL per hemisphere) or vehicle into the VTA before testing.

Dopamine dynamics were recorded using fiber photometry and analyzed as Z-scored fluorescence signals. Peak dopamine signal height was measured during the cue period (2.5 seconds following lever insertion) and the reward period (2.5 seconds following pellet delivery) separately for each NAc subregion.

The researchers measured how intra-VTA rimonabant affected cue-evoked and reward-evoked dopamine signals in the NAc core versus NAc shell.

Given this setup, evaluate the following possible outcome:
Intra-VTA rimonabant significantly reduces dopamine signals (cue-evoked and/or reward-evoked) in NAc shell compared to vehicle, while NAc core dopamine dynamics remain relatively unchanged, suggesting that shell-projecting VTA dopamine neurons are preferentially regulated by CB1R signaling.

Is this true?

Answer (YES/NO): NO